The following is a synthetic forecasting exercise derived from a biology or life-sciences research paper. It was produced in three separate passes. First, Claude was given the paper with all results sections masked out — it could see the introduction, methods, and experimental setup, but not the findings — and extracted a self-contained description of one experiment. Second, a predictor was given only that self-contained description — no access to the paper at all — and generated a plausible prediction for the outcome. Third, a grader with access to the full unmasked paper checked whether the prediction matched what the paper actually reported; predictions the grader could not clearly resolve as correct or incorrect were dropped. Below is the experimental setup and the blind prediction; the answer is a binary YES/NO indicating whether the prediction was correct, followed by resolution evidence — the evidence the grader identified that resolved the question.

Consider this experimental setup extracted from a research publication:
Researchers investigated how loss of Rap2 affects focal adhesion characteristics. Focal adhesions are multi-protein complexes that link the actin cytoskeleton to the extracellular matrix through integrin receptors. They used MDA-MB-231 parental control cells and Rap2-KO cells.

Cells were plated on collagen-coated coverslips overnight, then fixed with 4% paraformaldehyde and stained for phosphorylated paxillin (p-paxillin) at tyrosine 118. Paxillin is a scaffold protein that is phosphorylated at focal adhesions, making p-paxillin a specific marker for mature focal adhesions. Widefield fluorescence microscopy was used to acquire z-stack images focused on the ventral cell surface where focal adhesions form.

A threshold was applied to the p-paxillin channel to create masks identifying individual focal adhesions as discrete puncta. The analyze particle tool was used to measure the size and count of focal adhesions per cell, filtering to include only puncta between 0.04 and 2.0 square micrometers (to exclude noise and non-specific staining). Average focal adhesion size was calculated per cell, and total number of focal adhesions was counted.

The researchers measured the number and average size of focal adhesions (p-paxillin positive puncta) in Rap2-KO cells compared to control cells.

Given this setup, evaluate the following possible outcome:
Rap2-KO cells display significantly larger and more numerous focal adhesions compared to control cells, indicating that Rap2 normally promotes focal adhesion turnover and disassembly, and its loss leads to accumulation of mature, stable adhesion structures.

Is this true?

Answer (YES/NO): YES